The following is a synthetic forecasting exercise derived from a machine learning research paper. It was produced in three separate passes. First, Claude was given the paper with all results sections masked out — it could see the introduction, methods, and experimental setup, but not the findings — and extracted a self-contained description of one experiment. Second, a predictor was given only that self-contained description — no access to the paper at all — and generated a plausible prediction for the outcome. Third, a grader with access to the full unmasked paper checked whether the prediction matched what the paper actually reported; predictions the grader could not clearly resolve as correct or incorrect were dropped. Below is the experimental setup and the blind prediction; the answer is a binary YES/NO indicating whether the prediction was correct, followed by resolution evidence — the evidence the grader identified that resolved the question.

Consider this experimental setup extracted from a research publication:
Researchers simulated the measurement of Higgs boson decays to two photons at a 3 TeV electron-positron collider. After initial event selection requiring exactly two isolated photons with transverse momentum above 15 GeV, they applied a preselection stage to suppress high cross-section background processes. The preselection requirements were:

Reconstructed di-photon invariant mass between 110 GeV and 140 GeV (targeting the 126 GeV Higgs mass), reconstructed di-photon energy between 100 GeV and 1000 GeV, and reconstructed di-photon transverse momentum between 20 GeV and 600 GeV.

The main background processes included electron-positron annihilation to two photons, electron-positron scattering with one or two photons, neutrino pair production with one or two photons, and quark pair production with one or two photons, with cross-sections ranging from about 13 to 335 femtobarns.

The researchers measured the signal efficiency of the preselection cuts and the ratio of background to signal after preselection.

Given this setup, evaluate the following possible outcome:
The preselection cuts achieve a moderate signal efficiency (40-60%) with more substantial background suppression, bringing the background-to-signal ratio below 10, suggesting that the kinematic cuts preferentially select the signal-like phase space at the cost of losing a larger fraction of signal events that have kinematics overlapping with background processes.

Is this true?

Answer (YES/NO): NO